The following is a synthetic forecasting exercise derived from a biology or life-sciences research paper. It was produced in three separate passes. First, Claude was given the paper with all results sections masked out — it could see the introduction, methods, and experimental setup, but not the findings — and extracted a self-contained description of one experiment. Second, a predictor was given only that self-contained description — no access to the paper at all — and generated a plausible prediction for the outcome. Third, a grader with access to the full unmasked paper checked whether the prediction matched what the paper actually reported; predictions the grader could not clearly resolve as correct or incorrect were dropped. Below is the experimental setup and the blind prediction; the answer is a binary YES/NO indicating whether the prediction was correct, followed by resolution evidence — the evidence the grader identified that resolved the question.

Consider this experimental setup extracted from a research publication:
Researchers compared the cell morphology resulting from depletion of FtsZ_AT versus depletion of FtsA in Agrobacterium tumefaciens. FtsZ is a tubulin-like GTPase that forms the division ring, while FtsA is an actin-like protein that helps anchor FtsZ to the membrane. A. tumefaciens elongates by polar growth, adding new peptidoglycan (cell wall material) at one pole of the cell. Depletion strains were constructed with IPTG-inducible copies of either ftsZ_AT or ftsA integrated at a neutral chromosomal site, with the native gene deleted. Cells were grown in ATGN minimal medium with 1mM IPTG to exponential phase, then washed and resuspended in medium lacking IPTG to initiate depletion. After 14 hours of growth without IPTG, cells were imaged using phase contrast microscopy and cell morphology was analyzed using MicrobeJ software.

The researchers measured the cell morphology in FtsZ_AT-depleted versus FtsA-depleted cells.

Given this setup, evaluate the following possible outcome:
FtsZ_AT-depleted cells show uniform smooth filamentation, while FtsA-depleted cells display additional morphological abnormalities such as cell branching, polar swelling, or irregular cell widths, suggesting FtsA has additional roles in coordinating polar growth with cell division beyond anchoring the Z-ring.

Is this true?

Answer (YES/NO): NO